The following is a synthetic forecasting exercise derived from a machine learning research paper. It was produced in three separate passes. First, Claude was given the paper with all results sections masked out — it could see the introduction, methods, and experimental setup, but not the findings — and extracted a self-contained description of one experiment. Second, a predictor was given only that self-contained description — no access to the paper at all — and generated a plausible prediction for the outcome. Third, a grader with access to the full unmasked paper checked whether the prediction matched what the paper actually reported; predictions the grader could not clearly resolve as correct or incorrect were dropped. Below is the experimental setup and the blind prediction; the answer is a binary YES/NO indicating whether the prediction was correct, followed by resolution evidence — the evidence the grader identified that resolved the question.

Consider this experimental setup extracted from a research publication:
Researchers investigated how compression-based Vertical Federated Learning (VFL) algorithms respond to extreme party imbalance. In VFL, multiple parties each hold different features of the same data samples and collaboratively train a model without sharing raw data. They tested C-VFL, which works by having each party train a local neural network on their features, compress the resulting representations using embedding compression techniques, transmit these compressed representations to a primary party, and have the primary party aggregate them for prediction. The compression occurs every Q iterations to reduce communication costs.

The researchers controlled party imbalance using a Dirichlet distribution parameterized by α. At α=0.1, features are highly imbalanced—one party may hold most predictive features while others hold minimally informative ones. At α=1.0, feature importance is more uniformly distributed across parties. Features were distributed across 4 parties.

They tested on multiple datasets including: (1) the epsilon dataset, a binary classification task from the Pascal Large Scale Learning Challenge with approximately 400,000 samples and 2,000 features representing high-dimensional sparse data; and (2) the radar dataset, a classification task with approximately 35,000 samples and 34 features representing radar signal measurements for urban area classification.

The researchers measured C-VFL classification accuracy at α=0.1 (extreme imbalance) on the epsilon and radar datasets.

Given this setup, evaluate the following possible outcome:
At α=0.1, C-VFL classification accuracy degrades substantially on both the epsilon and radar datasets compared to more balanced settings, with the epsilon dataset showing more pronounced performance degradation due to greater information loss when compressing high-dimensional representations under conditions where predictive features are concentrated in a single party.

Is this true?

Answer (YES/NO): NO